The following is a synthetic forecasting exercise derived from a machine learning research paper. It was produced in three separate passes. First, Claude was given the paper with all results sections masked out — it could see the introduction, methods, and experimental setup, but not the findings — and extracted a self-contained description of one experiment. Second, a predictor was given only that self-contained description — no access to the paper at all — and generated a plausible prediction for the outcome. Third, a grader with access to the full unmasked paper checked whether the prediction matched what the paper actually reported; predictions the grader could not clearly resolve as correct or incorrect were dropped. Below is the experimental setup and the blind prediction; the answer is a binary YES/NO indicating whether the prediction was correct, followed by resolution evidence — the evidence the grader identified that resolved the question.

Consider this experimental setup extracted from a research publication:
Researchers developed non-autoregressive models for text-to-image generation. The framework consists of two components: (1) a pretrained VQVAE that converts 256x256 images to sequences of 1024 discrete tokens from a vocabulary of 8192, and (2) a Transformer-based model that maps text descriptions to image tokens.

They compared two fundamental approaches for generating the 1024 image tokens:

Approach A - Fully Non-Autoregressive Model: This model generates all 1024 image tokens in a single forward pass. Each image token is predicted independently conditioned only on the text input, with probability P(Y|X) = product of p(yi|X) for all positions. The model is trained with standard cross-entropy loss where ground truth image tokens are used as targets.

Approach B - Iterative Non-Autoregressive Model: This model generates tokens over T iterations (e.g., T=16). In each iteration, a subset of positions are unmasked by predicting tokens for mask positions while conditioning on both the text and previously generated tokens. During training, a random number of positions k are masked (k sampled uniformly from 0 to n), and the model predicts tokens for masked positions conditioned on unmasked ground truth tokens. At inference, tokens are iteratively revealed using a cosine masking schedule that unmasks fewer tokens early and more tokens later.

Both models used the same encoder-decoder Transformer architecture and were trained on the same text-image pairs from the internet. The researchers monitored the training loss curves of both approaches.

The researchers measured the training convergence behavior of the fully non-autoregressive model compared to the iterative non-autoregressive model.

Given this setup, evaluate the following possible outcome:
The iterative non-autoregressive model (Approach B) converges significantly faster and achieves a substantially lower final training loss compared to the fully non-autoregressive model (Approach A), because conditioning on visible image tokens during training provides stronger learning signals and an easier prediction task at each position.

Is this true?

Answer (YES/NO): YES